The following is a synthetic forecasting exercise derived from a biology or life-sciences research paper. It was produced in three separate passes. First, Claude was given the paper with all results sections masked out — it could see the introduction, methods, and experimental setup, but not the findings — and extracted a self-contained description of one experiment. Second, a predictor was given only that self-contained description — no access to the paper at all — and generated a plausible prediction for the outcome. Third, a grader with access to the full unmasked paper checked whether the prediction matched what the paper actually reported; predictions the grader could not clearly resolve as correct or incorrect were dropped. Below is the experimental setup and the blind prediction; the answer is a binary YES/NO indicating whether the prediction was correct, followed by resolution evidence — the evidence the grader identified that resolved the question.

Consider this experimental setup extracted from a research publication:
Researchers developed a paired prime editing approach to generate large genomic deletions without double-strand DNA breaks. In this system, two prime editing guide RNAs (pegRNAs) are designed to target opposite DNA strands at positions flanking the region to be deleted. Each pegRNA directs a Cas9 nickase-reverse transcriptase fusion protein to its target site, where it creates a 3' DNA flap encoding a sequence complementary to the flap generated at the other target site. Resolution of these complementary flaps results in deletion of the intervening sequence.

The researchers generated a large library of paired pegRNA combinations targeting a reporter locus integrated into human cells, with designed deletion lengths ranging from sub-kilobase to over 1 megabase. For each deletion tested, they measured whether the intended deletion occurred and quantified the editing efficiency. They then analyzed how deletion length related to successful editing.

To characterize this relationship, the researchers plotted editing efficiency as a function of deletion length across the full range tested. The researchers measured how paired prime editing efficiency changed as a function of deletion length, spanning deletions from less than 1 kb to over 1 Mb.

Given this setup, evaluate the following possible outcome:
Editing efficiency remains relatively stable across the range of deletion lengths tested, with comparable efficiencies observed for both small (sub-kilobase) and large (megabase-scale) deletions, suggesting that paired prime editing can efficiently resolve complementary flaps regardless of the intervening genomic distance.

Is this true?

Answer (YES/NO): NO